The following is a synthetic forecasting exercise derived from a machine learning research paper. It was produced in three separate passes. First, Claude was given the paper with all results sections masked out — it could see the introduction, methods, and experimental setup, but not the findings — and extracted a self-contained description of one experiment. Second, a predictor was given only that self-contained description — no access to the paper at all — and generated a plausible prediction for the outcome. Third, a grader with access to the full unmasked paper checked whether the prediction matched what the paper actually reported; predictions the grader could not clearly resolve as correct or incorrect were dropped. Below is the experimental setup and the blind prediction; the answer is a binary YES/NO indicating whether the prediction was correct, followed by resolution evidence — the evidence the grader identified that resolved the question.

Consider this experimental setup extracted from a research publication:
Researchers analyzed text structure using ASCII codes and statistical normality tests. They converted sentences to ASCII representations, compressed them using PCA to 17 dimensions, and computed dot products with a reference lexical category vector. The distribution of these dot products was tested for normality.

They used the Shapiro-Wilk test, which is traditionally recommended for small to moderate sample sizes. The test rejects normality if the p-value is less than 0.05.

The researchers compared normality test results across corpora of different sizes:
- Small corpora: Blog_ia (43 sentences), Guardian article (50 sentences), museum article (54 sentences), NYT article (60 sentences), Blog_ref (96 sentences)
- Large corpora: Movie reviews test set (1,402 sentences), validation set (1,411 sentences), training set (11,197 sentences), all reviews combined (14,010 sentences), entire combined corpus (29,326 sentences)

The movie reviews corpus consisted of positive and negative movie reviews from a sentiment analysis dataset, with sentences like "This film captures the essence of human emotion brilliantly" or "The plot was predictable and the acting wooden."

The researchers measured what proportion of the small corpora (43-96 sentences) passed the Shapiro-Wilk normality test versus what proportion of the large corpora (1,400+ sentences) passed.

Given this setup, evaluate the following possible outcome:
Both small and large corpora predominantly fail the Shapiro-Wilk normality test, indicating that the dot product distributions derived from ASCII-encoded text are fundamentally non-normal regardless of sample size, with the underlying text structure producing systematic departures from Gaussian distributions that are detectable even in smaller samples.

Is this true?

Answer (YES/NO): NO